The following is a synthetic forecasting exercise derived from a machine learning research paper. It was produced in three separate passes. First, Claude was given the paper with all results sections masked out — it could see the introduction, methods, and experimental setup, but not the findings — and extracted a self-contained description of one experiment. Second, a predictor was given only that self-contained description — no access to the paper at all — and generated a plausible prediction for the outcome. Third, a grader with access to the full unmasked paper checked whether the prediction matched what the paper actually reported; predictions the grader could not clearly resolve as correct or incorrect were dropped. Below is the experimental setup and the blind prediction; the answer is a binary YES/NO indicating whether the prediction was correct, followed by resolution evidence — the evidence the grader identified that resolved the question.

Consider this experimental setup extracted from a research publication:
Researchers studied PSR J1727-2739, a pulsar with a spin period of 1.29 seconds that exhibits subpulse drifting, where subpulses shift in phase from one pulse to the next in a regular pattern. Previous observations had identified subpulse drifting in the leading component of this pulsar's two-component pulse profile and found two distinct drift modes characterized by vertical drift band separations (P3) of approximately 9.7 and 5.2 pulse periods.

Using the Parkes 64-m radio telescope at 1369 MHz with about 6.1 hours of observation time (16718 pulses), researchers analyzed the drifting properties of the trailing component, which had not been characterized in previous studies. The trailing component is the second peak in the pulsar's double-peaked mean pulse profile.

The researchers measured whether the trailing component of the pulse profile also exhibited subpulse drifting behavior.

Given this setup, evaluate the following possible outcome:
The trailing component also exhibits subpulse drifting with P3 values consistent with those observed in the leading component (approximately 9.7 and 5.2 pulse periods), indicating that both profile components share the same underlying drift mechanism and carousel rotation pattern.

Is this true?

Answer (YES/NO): YES